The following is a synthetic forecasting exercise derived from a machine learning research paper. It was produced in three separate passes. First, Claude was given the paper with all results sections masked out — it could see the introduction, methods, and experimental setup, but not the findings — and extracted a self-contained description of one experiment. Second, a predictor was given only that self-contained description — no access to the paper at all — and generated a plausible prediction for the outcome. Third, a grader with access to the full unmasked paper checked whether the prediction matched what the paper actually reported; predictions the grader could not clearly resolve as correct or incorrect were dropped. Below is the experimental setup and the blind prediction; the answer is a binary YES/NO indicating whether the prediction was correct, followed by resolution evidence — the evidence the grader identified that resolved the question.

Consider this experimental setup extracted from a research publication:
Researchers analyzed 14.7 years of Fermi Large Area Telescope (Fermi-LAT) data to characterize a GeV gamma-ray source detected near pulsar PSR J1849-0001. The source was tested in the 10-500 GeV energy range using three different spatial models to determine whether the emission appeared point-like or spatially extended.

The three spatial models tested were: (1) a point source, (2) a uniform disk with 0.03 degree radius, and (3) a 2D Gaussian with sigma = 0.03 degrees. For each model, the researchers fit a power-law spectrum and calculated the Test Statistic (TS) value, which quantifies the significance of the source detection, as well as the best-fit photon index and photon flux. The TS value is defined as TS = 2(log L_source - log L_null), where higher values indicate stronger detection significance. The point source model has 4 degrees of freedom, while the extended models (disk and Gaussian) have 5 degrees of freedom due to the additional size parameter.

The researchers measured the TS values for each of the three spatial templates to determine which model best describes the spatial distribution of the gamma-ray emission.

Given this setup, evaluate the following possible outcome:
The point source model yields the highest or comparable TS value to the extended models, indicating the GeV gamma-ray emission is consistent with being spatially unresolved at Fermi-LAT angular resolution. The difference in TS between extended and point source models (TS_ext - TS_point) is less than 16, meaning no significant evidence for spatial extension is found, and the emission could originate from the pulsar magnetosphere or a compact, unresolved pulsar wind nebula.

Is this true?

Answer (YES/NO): YES